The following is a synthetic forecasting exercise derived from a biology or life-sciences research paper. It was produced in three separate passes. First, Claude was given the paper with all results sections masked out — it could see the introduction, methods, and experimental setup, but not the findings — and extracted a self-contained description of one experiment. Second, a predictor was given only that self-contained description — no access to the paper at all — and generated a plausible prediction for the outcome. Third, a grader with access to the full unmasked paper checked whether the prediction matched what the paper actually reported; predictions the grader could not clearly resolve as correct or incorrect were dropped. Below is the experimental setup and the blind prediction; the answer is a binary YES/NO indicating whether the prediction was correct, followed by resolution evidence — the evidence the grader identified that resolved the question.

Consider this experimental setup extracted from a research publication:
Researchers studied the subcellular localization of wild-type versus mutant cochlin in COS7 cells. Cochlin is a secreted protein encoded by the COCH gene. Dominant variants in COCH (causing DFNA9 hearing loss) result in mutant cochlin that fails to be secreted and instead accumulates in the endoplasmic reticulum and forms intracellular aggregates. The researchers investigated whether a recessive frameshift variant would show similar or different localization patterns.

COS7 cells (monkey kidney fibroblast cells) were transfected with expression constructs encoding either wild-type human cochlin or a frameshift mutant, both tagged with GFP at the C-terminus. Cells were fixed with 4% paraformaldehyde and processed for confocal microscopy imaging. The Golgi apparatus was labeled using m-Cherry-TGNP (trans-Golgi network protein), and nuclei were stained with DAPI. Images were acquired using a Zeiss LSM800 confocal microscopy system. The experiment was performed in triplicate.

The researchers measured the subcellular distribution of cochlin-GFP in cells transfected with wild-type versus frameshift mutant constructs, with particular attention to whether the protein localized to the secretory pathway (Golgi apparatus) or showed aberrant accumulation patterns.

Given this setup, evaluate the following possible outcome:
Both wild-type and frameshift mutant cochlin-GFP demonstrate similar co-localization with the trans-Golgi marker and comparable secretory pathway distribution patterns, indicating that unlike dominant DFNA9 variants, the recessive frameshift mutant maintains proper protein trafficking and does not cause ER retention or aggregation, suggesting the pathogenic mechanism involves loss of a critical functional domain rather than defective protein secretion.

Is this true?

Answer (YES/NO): NO